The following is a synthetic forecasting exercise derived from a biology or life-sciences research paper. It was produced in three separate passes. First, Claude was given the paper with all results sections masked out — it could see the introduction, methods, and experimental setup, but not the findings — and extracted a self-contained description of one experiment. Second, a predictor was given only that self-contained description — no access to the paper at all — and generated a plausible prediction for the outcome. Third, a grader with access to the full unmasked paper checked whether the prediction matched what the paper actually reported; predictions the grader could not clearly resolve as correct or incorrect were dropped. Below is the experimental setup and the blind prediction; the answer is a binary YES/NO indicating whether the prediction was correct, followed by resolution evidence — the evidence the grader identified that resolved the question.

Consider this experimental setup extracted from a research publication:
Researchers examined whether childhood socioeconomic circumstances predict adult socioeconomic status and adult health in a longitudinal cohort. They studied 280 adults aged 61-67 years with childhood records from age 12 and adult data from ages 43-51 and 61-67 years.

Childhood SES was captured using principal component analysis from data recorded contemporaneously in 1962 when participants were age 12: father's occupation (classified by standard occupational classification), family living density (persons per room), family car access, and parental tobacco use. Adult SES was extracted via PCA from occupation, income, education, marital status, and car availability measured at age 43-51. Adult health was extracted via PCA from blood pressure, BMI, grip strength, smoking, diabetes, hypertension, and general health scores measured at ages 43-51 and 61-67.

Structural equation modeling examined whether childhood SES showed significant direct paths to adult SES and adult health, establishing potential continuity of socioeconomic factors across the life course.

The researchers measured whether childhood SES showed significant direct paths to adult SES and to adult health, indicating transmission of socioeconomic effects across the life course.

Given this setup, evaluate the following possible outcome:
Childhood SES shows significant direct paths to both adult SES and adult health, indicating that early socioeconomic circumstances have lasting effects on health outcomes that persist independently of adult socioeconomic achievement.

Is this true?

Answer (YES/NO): YES